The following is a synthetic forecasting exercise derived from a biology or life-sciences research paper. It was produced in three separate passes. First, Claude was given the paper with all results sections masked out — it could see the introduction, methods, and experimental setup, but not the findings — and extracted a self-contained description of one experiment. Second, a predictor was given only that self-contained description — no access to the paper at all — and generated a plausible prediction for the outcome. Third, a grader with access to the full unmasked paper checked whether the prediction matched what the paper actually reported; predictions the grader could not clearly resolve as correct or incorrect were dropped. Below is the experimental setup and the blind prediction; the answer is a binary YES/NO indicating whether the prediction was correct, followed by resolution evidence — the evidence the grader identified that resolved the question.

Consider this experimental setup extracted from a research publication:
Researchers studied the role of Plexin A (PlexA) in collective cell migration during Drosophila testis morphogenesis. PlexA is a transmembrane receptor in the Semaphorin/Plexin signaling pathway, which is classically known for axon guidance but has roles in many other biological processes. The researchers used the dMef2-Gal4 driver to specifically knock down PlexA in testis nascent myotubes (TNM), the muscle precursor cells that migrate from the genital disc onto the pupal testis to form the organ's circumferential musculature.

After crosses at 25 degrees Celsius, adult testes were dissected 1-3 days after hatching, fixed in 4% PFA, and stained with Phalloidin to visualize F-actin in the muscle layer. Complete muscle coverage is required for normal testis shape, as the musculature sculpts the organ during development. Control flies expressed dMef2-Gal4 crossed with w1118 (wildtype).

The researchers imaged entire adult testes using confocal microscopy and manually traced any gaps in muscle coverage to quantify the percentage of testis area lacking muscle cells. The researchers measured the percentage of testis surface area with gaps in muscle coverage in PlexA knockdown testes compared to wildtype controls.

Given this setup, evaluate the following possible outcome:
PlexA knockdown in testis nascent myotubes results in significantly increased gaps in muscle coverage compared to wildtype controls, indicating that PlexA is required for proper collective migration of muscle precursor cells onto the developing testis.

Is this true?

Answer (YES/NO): YES